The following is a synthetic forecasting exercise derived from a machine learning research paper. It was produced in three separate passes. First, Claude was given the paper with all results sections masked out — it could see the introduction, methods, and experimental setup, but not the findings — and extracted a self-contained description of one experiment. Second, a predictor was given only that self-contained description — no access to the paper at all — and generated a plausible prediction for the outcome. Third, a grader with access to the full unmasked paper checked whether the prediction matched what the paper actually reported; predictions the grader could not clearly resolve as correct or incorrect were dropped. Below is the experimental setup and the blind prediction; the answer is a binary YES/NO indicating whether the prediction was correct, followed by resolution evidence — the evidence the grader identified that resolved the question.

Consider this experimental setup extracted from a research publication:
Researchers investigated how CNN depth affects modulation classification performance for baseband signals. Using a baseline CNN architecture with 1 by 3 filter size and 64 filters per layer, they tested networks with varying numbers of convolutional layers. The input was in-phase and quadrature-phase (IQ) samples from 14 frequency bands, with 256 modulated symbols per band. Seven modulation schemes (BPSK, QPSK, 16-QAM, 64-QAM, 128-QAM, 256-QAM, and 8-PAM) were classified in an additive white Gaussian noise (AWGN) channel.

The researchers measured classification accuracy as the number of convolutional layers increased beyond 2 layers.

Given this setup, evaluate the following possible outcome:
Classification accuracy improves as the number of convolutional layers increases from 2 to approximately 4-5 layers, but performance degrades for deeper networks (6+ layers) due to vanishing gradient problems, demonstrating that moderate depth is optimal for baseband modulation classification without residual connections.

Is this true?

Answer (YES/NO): NO